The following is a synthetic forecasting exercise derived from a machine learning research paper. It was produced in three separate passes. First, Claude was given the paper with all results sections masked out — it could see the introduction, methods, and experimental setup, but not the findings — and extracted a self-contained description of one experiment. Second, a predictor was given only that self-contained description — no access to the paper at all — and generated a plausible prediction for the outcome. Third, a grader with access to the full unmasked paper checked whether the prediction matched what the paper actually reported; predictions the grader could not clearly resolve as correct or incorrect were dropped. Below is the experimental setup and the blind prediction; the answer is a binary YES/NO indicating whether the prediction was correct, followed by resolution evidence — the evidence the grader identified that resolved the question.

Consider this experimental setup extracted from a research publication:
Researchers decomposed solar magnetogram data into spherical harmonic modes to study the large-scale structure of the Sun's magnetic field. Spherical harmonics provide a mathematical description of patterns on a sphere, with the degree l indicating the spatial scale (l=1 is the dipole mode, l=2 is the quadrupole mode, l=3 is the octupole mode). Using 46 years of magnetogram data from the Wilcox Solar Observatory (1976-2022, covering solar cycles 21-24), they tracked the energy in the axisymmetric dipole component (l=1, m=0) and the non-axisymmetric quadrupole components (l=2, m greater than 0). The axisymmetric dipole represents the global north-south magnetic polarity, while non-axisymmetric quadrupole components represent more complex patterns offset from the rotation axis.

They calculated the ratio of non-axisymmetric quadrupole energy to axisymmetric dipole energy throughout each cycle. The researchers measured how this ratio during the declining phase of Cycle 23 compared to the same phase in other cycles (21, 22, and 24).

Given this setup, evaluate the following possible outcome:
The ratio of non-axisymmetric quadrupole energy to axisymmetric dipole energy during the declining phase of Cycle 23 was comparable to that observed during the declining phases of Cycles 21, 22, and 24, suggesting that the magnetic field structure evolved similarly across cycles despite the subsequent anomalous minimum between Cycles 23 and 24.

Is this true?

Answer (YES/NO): NO